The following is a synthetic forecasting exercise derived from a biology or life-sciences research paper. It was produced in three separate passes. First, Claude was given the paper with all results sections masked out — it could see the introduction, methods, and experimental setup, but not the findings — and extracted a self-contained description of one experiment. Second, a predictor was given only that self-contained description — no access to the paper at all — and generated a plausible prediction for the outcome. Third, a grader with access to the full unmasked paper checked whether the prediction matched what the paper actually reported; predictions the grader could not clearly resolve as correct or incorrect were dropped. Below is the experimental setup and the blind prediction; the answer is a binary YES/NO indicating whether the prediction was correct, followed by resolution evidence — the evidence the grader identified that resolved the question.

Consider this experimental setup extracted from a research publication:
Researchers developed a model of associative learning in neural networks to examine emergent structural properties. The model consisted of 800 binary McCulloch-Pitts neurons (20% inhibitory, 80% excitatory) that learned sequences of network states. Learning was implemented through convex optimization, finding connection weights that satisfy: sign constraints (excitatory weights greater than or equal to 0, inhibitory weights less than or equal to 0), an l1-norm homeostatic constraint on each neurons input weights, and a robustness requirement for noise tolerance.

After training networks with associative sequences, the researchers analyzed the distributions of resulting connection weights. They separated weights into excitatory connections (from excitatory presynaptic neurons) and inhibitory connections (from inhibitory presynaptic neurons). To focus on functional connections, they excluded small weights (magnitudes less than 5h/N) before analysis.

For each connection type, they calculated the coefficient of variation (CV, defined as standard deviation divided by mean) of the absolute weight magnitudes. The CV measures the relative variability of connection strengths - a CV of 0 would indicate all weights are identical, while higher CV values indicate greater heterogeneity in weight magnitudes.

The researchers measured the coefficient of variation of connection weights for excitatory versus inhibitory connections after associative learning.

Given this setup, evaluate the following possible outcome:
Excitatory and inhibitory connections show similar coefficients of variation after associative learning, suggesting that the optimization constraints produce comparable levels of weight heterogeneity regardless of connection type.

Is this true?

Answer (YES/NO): NO